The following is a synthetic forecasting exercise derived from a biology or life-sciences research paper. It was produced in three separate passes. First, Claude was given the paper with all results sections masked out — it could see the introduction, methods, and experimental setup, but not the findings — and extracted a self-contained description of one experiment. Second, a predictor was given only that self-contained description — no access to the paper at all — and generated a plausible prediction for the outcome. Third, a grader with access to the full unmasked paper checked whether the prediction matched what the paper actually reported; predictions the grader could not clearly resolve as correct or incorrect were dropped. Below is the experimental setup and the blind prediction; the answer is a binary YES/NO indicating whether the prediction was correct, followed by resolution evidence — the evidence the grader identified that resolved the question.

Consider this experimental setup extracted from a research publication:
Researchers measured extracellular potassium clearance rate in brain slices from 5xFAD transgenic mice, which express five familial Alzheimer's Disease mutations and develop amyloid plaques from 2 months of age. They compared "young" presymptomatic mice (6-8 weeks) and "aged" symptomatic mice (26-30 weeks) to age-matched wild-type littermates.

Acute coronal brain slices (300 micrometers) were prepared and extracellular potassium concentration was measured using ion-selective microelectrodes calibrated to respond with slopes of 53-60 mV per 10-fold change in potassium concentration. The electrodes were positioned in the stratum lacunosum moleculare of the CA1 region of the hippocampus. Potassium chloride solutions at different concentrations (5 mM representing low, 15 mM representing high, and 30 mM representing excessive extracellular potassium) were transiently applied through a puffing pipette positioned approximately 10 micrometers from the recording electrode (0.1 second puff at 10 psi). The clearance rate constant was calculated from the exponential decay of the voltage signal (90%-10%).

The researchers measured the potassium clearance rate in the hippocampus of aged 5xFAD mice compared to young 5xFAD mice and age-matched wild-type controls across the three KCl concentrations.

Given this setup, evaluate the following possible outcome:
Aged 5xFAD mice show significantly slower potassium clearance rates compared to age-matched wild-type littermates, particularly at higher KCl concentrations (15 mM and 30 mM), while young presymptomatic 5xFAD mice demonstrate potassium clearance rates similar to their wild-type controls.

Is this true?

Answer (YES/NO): NO